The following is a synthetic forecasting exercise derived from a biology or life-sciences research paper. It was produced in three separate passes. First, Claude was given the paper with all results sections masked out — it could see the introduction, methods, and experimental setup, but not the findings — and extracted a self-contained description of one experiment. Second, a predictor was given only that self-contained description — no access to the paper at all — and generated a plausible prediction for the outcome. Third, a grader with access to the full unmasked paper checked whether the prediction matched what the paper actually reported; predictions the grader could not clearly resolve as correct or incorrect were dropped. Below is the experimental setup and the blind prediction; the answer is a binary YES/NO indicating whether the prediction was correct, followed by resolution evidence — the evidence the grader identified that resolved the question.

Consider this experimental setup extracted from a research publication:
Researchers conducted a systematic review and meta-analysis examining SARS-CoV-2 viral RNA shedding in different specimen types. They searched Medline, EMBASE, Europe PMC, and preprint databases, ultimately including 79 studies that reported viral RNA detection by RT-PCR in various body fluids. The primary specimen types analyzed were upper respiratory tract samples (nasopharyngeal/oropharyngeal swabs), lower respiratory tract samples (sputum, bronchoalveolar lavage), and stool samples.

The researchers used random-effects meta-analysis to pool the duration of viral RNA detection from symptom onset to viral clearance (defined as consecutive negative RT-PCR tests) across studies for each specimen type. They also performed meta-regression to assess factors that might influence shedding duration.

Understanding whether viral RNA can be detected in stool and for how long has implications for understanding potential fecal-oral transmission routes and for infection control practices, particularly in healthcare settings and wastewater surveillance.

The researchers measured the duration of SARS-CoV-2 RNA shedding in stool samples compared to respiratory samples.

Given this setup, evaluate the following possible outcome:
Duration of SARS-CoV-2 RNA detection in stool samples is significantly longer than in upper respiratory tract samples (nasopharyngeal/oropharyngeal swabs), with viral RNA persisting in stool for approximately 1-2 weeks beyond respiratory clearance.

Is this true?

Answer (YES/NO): NO